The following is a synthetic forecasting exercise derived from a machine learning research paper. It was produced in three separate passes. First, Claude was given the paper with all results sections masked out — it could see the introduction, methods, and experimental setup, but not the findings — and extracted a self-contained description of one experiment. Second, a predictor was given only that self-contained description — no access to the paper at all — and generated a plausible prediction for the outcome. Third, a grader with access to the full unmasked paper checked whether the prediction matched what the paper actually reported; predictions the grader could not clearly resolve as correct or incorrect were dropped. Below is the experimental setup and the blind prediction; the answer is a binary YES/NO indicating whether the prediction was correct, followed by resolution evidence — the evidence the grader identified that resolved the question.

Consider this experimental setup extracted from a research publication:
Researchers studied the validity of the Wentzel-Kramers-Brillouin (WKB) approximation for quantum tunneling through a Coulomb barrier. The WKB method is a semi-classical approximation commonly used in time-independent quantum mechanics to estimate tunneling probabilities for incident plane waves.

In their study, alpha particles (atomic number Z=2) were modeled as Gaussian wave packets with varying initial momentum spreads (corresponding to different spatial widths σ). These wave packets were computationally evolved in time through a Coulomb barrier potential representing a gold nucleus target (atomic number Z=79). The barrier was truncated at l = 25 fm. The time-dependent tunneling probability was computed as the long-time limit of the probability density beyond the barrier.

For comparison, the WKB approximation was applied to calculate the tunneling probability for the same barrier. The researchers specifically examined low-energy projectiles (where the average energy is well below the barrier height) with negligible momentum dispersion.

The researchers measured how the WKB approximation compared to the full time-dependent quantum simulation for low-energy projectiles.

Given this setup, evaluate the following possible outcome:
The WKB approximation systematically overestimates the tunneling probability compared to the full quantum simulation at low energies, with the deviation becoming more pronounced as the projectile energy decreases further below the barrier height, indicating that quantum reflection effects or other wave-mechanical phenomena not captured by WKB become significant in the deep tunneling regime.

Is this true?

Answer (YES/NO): NO